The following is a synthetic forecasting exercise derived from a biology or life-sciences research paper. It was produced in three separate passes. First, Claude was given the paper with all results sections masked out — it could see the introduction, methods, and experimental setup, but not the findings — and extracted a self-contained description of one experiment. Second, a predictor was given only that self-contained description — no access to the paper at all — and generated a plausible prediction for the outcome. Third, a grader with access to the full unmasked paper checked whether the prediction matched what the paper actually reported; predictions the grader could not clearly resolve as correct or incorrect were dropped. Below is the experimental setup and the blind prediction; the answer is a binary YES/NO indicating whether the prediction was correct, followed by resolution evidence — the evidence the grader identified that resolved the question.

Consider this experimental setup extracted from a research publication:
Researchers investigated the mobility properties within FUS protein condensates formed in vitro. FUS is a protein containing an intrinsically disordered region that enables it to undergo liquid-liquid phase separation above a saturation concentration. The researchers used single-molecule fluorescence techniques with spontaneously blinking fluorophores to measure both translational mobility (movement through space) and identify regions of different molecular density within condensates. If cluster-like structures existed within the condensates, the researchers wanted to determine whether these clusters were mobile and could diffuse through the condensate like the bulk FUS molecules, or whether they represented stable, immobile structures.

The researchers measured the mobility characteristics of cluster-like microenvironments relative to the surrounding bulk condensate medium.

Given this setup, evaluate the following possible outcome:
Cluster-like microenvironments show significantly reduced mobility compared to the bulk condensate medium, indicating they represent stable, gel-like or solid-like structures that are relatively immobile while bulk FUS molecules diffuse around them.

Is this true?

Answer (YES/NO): YES